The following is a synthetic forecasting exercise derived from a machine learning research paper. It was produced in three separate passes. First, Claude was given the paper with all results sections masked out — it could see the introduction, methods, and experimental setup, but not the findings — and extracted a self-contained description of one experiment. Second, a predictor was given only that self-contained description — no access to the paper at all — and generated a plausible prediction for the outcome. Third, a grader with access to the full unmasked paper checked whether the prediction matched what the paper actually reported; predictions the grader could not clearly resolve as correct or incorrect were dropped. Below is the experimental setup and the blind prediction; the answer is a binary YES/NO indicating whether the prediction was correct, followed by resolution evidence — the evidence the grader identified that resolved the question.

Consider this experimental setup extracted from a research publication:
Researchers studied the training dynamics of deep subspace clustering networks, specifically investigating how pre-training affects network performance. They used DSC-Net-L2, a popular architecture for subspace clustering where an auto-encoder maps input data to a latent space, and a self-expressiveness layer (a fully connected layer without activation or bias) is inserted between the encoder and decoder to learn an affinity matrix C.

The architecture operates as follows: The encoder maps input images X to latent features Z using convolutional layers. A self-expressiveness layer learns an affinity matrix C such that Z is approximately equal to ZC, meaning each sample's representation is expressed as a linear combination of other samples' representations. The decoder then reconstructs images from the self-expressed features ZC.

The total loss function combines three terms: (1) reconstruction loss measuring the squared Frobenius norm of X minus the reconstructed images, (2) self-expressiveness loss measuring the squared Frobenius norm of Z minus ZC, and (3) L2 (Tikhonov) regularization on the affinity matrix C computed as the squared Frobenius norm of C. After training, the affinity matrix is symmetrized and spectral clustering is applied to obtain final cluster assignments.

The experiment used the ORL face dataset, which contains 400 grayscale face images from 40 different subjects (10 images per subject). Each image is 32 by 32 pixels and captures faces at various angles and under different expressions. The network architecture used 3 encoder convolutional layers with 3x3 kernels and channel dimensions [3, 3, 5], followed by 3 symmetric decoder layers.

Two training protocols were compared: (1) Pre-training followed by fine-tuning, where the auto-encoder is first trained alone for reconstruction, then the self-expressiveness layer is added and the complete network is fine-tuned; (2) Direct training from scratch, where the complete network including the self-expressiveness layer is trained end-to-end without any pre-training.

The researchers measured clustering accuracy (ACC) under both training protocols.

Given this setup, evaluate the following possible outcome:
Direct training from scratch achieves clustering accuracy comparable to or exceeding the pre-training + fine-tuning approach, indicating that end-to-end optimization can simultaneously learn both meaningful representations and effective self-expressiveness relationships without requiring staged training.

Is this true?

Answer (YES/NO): NO